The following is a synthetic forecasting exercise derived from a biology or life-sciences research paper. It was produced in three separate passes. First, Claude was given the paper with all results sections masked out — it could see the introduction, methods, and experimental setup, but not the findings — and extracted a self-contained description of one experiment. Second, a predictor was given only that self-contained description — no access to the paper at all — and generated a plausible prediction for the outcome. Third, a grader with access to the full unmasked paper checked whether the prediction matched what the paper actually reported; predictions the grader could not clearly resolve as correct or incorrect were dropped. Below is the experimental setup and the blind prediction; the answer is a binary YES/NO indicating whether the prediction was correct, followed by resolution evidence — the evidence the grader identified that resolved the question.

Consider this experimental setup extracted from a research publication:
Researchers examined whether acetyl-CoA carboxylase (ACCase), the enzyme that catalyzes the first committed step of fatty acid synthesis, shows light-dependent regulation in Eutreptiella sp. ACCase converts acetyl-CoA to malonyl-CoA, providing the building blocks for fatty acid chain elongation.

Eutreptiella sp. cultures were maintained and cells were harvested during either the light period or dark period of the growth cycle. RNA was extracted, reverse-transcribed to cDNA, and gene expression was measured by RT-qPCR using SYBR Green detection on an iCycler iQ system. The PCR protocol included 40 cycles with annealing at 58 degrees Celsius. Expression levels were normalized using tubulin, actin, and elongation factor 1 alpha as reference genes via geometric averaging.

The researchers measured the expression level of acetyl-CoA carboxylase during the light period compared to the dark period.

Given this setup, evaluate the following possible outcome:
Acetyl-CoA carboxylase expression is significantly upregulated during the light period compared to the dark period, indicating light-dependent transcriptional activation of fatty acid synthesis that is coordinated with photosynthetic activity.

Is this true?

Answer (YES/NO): YES